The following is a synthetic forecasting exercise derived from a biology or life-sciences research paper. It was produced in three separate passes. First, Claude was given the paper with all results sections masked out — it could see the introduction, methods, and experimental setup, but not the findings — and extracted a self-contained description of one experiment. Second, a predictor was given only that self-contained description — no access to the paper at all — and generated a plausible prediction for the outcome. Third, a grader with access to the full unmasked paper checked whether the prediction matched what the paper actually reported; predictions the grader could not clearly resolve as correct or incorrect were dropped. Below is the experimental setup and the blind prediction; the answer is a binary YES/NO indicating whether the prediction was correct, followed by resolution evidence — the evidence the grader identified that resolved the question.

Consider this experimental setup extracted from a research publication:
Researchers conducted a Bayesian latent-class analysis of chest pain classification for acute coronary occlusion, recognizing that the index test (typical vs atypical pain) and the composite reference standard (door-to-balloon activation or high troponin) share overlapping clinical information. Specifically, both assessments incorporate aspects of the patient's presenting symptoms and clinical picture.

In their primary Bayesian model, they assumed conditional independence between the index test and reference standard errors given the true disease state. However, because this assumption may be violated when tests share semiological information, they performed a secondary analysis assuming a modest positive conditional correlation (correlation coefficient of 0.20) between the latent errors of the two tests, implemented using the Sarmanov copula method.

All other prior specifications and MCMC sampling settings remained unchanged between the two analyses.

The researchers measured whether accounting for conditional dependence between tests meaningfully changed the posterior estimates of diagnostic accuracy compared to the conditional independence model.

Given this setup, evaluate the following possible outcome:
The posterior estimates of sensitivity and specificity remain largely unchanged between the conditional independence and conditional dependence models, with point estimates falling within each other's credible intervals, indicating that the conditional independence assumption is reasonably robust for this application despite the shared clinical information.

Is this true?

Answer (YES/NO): YES